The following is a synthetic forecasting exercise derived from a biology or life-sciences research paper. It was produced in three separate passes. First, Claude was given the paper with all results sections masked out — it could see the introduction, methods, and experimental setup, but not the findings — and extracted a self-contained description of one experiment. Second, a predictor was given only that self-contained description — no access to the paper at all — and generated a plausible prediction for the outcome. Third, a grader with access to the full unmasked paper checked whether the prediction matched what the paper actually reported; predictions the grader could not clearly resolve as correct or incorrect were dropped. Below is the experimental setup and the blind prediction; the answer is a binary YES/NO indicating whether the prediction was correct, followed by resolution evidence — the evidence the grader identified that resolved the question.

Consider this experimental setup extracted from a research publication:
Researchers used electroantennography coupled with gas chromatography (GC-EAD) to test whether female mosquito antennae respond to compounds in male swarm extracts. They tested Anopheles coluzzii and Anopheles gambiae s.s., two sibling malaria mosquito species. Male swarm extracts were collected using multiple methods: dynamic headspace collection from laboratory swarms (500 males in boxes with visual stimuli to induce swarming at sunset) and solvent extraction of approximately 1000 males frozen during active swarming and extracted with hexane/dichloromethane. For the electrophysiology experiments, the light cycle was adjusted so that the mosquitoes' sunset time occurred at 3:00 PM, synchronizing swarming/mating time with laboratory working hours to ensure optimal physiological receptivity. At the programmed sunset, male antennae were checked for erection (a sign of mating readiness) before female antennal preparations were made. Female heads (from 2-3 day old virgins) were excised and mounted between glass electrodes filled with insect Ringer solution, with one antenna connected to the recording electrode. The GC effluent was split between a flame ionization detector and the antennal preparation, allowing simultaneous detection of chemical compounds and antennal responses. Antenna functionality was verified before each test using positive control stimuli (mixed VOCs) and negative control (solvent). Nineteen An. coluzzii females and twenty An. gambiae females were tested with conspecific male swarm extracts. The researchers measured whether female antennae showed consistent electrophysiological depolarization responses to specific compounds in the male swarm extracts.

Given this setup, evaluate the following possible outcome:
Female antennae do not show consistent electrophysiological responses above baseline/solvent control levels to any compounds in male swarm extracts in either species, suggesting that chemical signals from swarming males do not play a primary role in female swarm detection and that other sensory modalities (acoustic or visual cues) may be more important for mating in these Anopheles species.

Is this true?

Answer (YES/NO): YES